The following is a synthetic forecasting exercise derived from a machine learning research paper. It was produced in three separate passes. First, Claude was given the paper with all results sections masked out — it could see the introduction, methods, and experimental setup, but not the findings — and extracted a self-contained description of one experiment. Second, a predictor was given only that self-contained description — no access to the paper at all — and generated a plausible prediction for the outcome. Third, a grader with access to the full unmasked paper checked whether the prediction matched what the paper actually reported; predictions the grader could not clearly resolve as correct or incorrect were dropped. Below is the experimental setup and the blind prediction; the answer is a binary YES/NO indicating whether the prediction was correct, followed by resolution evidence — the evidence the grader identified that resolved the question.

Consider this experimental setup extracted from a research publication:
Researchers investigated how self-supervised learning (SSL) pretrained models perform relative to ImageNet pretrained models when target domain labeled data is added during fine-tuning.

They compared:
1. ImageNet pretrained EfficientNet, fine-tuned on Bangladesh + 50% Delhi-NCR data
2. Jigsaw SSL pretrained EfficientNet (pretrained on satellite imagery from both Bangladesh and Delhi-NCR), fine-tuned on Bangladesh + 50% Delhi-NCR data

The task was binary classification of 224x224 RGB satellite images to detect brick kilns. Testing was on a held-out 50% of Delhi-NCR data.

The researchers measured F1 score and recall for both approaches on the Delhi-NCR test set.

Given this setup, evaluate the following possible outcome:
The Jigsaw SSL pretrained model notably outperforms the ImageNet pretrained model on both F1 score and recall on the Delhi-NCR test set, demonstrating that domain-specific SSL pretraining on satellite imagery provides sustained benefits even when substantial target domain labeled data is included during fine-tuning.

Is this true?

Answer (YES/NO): NO